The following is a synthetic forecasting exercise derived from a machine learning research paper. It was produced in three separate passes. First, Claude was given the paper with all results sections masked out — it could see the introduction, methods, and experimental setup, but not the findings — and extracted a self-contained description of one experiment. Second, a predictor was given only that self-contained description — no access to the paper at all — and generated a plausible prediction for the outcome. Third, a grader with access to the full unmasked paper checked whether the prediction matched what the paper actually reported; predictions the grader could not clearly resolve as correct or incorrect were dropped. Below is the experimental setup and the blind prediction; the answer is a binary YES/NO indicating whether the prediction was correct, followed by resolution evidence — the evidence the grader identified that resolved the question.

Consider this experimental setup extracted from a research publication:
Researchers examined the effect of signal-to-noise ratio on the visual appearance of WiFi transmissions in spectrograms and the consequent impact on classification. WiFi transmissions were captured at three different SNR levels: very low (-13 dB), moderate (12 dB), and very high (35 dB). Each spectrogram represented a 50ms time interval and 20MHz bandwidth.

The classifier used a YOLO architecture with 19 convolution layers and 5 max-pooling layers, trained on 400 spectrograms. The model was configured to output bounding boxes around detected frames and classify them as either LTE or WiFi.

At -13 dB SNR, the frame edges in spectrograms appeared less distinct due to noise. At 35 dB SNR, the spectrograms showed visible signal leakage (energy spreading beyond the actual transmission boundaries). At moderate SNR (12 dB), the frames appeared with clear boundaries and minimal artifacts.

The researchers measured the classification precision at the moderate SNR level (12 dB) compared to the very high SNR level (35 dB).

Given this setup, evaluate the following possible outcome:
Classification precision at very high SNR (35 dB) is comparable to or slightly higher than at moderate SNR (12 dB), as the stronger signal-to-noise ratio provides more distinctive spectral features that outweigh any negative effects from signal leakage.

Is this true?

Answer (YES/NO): NO